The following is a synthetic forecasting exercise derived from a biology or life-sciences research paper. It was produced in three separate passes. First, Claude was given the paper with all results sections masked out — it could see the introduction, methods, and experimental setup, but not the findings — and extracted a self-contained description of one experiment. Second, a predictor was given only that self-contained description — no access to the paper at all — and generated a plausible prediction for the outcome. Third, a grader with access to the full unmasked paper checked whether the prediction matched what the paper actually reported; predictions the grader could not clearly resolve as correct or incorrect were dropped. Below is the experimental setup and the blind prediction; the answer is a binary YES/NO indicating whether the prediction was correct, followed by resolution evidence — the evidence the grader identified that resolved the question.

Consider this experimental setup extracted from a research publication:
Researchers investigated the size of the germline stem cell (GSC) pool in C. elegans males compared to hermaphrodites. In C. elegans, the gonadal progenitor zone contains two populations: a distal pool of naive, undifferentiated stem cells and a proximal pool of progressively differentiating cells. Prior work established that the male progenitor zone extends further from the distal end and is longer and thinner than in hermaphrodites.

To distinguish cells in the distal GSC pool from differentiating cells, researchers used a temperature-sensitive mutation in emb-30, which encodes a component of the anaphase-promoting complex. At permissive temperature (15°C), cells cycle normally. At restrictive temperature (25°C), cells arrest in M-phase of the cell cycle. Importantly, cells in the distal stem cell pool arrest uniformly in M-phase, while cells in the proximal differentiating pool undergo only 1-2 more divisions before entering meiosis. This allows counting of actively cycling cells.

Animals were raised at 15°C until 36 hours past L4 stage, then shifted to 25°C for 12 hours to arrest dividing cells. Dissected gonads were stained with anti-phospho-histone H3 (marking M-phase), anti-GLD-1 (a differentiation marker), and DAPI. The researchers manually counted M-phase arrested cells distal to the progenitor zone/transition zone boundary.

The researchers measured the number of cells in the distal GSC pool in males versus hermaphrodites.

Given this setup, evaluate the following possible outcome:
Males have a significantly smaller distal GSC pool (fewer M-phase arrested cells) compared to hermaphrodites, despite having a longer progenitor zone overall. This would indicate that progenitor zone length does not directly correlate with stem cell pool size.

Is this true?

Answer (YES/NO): NO